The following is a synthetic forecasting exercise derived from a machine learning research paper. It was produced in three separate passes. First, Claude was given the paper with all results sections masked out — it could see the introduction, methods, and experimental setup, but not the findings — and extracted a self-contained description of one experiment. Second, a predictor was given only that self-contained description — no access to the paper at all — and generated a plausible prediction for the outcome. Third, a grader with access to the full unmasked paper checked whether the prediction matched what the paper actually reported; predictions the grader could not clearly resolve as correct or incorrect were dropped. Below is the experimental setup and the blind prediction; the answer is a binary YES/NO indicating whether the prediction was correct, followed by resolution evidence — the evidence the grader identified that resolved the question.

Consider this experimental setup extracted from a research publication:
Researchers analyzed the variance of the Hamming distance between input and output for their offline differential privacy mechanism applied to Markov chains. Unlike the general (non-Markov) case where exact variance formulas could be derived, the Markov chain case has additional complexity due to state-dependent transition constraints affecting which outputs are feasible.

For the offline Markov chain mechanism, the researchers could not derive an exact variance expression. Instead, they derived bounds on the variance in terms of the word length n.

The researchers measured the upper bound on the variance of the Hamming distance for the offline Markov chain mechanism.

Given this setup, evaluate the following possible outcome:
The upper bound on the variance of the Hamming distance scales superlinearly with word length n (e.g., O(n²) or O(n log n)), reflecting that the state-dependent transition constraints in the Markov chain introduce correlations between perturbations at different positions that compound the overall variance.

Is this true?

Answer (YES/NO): YES